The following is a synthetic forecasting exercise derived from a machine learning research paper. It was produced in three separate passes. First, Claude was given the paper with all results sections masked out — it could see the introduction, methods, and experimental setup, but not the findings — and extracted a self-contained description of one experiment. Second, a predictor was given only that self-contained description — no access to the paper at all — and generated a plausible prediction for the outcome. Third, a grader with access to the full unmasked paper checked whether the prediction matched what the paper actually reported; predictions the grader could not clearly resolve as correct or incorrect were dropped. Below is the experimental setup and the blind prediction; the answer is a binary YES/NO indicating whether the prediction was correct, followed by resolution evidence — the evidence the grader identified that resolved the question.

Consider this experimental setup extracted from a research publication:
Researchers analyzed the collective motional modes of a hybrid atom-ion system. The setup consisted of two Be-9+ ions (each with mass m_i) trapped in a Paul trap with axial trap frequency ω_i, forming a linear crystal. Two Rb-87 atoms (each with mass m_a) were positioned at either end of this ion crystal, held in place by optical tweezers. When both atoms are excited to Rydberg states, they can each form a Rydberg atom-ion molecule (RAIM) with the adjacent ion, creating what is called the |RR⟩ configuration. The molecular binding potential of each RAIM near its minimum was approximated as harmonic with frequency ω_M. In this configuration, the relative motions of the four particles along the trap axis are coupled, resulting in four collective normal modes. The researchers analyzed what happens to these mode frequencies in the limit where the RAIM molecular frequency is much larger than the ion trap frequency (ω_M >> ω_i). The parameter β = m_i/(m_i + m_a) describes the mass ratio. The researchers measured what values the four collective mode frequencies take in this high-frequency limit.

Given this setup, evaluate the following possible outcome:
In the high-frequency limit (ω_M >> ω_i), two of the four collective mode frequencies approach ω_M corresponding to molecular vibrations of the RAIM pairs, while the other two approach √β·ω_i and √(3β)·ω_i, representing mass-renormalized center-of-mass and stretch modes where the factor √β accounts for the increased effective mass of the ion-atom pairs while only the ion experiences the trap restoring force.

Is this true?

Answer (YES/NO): YES